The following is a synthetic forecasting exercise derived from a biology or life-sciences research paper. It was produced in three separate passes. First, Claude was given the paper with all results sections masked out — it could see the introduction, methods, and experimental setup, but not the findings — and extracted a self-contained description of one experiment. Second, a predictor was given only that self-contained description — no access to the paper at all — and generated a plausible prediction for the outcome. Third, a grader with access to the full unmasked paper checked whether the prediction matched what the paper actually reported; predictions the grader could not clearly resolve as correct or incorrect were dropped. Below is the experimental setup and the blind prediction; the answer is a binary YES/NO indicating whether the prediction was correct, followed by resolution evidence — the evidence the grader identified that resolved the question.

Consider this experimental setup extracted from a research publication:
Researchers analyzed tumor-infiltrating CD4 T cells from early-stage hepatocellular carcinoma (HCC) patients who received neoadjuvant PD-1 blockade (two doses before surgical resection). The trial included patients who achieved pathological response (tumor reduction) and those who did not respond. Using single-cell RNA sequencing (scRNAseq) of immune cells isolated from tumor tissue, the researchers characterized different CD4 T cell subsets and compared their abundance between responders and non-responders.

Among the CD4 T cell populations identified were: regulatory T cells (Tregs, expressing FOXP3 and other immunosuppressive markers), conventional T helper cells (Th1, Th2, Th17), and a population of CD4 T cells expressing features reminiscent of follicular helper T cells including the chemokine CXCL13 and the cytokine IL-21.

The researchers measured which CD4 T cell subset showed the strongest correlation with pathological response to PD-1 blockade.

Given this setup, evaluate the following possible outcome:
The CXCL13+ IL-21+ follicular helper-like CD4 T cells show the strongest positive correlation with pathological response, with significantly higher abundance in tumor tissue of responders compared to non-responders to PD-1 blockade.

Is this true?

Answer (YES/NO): YES